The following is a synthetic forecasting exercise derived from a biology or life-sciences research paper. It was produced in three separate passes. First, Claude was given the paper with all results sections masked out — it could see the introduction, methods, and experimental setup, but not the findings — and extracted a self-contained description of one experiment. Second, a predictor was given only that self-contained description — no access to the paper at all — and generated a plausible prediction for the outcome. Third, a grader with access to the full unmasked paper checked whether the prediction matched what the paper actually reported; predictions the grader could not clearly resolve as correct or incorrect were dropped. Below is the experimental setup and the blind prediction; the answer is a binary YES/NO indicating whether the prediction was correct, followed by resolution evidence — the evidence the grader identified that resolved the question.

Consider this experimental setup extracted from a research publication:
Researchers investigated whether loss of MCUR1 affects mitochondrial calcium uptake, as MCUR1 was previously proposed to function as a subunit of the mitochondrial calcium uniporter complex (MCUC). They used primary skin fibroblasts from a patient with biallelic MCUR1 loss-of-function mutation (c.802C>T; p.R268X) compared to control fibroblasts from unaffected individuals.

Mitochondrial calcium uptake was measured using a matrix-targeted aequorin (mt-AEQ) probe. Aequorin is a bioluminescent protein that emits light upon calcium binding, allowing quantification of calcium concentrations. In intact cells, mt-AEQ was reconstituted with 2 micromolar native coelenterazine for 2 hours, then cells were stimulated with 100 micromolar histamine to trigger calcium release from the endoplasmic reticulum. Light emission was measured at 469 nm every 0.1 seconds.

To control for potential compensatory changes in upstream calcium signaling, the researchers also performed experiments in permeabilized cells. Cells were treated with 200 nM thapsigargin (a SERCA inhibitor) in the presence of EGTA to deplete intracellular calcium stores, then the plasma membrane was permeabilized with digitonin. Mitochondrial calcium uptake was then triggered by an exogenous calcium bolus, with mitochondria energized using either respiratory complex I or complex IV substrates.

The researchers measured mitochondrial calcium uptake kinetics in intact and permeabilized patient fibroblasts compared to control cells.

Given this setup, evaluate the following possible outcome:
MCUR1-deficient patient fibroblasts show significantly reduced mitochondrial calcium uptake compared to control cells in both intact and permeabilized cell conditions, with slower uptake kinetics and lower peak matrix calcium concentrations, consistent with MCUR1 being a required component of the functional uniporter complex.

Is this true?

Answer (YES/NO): NO